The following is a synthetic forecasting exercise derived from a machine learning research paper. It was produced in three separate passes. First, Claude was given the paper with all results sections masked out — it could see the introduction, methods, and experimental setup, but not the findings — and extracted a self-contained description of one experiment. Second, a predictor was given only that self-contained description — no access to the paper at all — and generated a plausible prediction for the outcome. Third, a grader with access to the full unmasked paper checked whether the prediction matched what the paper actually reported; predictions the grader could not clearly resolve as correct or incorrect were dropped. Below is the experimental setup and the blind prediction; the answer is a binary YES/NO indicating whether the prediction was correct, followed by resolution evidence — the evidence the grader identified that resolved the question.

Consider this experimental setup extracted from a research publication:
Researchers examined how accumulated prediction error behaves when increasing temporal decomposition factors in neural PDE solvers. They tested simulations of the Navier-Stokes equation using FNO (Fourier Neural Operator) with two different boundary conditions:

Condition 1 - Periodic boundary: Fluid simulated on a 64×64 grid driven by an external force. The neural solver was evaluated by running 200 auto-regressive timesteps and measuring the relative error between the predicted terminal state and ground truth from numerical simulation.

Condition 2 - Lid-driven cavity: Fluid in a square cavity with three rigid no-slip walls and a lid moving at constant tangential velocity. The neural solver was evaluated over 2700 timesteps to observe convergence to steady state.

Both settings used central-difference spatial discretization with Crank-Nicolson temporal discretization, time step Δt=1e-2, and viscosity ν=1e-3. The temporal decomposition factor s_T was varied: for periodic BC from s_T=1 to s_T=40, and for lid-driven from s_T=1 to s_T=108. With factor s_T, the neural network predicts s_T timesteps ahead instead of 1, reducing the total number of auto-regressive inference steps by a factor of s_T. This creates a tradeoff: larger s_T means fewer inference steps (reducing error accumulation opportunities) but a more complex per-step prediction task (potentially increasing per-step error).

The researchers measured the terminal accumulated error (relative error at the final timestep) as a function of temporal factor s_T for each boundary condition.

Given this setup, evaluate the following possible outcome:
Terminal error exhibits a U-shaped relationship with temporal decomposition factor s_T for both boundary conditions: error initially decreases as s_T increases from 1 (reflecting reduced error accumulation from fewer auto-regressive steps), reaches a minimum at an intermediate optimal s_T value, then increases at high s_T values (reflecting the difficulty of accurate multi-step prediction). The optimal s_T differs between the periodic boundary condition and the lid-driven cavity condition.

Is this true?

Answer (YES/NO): NO